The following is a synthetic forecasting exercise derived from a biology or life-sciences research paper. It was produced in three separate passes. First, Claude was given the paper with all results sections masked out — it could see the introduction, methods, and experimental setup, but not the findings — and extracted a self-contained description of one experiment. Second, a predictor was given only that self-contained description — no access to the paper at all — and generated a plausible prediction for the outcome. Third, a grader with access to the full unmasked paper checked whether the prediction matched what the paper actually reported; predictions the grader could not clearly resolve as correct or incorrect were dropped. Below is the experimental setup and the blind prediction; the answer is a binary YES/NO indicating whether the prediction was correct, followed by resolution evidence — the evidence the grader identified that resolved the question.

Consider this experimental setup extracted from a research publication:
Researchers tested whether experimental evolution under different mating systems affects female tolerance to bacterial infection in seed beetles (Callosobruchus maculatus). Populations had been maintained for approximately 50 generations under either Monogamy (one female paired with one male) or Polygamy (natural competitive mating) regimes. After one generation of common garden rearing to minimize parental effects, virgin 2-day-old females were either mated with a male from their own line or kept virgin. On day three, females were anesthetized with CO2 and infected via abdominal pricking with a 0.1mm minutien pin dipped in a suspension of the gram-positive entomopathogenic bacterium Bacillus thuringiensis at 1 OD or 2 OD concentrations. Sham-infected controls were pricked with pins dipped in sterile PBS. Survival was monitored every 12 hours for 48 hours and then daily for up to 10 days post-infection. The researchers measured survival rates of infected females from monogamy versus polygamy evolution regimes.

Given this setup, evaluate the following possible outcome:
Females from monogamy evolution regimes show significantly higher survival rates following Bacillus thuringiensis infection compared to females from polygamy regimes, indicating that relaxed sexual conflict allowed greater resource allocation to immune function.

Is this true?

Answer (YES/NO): YES